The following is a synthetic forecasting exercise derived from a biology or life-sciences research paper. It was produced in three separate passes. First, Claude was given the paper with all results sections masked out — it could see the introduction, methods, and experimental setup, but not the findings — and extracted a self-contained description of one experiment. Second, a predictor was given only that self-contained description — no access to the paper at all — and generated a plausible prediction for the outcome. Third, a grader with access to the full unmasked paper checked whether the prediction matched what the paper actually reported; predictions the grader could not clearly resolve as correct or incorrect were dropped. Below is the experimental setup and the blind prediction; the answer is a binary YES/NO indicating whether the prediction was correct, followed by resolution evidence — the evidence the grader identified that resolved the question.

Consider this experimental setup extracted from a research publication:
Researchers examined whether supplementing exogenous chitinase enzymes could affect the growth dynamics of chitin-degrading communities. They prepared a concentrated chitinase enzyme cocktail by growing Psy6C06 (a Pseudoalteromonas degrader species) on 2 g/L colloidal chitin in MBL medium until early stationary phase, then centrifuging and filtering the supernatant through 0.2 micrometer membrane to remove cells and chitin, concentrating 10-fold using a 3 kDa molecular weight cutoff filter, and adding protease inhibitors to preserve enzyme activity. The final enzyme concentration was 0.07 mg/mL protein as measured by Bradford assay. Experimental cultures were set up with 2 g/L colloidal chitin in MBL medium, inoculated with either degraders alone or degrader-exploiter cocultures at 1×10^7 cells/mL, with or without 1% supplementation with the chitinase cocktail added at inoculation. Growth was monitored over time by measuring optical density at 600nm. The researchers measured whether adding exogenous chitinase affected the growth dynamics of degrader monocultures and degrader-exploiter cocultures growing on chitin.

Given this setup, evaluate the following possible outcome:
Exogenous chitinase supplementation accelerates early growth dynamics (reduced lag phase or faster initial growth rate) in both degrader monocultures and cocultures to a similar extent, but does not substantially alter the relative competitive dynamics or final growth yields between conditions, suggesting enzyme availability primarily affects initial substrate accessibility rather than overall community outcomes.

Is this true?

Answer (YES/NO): NO